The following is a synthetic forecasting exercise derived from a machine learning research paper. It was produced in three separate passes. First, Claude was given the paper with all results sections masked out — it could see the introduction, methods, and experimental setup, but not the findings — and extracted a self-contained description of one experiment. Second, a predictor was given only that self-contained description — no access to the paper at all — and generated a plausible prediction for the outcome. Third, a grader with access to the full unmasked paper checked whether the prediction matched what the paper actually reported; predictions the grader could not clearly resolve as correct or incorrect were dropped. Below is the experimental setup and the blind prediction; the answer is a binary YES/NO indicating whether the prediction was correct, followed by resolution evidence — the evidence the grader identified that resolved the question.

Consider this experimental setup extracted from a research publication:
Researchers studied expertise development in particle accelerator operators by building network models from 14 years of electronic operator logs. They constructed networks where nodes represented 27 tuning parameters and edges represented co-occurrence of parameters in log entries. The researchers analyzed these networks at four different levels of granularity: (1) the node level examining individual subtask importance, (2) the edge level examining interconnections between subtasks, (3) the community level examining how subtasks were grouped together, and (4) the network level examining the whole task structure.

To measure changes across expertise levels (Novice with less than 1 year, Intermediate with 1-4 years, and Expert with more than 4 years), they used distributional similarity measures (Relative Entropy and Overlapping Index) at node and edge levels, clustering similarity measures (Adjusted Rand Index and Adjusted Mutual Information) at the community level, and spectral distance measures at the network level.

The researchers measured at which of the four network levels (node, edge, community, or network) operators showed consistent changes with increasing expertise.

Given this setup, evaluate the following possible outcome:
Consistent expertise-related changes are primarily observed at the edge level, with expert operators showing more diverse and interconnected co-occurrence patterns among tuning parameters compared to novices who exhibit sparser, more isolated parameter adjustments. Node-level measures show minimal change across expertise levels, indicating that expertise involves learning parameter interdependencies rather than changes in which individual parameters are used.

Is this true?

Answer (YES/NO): NO